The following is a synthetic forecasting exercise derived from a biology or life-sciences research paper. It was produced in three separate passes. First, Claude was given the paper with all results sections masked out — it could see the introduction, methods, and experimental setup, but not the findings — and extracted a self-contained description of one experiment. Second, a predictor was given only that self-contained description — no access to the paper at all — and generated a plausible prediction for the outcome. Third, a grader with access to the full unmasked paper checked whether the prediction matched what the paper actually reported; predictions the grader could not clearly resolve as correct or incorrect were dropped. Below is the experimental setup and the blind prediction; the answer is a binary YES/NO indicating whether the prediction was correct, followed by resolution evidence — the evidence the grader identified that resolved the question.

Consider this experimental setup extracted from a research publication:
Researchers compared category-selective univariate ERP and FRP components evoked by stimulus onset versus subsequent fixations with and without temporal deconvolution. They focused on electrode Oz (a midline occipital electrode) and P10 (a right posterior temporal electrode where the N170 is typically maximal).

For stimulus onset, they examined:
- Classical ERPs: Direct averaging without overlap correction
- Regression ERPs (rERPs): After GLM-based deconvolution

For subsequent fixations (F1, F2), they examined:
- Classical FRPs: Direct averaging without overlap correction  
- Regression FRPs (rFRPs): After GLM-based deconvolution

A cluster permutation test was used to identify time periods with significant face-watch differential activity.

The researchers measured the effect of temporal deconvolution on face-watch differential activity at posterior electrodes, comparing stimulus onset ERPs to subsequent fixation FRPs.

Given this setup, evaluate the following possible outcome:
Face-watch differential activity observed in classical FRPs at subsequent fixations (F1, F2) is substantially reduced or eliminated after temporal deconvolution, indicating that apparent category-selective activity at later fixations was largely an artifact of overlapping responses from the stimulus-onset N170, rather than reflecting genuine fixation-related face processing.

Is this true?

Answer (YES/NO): YES